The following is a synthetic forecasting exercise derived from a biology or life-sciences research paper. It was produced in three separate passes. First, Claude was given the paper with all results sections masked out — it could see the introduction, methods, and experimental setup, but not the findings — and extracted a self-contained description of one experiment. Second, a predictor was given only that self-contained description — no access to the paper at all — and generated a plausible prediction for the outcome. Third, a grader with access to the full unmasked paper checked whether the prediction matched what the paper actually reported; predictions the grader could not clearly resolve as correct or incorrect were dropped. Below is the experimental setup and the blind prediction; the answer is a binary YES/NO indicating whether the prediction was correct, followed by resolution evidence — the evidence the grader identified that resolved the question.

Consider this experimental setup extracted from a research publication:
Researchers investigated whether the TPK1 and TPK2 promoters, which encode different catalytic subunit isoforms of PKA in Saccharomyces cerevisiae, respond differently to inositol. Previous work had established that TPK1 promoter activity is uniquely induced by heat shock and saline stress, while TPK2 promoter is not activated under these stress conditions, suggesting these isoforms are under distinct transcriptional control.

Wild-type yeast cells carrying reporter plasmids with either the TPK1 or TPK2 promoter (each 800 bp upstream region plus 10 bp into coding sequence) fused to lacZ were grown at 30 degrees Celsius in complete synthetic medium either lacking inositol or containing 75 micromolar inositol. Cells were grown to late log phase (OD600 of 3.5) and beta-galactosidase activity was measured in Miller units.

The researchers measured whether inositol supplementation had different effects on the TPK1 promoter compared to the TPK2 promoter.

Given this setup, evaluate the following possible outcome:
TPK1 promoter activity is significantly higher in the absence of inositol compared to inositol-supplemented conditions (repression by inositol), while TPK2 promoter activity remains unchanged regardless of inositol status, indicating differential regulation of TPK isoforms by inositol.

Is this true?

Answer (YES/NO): NO